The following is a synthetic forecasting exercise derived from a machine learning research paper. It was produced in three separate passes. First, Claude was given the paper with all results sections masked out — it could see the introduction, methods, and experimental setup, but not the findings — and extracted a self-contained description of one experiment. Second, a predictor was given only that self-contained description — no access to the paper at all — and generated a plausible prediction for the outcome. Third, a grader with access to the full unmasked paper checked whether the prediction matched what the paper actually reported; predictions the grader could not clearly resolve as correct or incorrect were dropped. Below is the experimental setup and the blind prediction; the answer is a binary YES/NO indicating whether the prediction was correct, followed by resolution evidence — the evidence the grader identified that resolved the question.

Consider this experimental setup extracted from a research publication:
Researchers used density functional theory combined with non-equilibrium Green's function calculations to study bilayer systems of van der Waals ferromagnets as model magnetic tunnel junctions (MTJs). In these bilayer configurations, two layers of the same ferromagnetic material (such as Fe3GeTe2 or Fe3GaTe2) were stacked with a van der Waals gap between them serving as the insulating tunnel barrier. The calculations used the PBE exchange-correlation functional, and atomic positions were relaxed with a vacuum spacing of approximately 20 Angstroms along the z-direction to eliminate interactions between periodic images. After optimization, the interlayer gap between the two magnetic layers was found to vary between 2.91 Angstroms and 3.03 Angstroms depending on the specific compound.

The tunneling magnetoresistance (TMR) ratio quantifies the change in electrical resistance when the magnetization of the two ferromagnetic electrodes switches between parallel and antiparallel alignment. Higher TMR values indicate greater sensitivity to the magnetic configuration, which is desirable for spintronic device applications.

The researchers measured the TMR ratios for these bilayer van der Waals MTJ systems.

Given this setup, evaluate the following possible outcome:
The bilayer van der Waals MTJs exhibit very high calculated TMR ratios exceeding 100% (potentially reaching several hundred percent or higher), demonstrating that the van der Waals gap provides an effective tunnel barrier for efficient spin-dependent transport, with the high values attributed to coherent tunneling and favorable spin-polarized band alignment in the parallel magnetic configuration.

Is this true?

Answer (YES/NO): YES